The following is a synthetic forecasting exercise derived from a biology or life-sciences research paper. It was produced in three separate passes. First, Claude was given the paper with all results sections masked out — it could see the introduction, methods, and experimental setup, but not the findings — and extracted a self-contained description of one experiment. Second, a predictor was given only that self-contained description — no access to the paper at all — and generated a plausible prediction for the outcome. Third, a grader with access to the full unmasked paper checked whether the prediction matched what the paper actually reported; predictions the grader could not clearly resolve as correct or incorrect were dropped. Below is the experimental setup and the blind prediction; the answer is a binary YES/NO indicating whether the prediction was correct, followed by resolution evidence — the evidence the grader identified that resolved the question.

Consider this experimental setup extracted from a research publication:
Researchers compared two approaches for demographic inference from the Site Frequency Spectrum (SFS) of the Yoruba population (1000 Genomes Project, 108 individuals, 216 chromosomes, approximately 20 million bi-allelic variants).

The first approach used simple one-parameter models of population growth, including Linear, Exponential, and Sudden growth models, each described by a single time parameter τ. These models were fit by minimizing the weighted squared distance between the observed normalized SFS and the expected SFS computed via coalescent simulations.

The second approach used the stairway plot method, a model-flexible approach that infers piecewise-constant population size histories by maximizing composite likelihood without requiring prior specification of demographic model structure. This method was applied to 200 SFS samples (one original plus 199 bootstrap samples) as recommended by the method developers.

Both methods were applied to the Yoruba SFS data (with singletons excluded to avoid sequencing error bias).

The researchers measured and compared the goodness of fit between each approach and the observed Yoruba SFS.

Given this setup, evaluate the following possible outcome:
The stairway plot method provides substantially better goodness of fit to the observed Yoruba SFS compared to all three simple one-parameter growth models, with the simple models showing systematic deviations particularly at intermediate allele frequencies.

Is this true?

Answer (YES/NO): NO